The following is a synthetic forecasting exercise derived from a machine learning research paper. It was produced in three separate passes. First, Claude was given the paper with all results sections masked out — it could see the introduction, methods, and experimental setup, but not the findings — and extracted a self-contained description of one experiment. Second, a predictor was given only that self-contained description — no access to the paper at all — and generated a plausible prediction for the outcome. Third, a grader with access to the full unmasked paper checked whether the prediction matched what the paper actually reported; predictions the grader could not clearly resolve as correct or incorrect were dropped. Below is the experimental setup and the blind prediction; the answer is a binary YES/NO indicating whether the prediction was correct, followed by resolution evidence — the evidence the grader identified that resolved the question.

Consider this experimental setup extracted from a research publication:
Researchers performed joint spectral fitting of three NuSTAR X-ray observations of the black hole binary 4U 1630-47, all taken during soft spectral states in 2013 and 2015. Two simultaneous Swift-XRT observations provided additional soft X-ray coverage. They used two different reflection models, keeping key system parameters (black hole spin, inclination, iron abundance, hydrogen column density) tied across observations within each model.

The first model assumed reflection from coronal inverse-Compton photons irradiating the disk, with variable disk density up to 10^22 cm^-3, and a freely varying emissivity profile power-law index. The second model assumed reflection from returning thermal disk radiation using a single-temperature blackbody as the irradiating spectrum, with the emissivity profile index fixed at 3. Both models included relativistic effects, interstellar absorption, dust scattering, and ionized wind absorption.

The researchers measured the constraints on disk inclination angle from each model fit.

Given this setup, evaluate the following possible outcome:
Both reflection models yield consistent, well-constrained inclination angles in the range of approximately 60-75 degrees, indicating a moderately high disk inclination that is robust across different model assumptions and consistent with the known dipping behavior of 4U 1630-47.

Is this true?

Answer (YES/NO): NO